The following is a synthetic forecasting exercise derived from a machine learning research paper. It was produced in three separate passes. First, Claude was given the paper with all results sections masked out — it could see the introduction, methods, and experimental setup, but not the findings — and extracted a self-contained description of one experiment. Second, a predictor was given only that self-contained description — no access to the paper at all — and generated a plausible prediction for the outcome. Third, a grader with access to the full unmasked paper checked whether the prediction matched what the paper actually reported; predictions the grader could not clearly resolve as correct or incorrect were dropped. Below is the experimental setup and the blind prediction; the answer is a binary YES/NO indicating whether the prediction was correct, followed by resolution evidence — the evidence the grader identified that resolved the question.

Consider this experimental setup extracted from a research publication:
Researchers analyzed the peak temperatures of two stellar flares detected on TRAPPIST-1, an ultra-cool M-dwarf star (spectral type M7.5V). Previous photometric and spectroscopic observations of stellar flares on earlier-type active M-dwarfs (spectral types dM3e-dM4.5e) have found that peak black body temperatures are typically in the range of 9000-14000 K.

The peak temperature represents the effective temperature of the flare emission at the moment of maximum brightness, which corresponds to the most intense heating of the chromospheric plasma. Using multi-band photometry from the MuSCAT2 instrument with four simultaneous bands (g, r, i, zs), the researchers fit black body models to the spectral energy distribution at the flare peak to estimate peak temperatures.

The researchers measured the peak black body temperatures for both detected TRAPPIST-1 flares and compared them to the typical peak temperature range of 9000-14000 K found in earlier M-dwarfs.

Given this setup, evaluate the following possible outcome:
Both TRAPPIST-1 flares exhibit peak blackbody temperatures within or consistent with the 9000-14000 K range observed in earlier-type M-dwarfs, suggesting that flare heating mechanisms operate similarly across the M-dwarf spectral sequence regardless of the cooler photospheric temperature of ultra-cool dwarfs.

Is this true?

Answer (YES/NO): NO